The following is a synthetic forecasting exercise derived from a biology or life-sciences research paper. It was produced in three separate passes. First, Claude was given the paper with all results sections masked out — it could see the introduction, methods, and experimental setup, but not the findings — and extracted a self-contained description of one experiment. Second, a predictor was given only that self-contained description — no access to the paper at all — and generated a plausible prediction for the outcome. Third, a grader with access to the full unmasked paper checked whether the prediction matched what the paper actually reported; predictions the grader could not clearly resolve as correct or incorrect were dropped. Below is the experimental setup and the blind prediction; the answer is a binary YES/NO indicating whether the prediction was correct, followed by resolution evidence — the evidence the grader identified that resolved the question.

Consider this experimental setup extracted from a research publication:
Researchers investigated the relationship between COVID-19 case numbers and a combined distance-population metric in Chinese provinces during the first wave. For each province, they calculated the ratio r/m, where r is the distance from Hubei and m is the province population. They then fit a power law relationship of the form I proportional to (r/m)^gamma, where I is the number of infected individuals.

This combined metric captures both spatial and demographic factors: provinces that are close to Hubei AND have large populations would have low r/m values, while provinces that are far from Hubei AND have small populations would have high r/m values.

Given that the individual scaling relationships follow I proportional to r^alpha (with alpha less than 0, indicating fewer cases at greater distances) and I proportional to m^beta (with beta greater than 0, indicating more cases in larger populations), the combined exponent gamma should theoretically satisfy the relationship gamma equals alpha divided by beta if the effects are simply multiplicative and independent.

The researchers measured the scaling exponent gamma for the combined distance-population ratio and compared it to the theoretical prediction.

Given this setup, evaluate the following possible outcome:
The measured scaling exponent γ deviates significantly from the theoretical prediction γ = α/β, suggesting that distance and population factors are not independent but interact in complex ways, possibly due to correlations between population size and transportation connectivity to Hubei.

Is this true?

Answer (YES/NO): YES